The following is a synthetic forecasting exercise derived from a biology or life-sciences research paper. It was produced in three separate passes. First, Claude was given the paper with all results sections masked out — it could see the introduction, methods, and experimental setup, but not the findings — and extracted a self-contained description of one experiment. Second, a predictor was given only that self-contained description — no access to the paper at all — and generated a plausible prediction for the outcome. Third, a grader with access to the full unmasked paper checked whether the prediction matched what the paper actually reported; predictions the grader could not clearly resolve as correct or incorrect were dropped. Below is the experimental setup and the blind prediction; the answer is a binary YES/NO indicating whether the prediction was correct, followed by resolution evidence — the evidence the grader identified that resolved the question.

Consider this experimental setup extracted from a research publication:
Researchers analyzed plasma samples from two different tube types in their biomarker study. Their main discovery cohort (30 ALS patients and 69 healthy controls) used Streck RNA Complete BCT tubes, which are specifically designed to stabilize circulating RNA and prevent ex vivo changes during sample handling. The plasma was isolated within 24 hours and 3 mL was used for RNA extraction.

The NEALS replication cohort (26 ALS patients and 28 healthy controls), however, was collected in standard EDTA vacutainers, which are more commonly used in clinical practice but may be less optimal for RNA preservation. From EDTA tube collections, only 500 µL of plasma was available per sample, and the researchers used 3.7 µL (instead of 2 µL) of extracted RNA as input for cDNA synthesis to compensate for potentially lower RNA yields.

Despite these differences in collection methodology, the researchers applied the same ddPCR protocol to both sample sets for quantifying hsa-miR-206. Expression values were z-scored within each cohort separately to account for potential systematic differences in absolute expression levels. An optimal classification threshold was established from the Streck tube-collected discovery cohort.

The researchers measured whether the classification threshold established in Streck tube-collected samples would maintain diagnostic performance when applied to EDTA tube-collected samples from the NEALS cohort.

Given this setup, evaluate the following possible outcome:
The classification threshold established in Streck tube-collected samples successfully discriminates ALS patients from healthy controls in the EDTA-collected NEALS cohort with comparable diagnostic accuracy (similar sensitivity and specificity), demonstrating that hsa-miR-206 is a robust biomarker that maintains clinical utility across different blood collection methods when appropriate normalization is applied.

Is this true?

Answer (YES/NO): YES